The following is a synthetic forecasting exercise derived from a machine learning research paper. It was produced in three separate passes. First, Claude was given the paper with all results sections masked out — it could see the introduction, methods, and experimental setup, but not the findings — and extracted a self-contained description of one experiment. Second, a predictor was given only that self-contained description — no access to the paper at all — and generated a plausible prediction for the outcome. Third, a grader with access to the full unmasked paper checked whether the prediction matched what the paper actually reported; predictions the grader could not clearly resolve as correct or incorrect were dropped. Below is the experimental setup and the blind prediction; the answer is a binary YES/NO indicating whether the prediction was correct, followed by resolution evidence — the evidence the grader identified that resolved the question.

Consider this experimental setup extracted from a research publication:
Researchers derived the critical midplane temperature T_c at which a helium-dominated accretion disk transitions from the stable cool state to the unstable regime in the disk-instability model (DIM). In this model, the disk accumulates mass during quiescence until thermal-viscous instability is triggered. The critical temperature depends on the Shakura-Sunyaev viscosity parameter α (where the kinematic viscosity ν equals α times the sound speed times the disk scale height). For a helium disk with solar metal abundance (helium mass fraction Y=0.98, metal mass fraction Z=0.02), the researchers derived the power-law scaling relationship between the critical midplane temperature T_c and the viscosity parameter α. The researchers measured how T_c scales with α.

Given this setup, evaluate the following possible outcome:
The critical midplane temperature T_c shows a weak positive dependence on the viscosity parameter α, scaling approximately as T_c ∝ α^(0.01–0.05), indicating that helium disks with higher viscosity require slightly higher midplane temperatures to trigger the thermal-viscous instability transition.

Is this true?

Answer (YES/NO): NO